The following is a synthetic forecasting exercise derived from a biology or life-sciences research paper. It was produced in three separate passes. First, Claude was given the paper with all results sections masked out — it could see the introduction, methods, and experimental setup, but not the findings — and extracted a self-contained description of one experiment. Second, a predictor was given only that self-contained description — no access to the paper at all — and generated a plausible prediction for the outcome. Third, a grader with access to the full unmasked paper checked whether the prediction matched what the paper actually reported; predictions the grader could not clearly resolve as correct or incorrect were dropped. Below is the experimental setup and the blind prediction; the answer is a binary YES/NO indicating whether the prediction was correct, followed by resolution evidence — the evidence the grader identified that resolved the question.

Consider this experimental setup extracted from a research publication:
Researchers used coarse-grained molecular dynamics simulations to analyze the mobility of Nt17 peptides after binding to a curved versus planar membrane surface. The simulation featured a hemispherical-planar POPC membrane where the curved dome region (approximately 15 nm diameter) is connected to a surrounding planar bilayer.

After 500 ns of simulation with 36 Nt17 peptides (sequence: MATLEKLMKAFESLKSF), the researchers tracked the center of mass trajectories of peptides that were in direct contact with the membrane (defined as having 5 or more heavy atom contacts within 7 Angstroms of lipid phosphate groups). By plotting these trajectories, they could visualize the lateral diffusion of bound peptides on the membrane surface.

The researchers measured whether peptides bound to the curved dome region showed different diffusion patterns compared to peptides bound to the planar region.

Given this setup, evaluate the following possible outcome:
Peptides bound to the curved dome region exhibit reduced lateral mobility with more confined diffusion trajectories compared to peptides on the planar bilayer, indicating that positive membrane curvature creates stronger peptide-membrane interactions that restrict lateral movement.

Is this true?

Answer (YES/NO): YES